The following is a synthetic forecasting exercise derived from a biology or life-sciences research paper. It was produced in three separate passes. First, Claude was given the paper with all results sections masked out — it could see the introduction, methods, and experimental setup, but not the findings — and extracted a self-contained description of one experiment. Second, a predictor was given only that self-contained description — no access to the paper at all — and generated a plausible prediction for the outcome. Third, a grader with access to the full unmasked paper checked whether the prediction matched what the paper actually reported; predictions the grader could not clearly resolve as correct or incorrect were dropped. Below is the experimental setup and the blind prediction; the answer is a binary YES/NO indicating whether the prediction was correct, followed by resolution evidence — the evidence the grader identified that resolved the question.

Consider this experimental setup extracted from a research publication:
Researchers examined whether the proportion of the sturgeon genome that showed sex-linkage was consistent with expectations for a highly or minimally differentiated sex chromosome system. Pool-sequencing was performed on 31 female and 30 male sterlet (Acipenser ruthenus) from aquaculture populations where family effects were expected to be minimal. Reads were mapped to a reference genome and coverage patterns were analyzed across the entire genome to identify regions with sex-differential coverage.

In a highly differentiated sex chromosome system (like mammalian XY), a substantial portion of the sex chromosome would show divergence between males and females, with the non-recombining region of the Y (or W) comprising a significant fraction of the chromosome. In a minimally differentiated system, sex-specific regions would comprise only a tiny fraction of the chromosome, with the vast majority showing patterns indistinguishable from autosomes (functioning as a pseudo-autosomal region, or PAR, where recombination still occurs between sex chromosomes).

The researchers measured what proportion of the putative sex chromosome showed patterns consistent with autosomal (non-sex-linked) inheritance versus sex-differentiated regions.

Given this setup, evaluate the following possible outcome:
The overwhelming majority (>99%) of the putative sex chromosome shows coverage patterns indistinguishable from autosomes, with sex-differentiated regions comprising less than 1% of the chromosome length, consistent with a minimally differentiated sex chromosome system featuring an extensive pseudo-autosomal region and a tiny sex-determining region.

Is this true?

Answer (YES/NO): YES